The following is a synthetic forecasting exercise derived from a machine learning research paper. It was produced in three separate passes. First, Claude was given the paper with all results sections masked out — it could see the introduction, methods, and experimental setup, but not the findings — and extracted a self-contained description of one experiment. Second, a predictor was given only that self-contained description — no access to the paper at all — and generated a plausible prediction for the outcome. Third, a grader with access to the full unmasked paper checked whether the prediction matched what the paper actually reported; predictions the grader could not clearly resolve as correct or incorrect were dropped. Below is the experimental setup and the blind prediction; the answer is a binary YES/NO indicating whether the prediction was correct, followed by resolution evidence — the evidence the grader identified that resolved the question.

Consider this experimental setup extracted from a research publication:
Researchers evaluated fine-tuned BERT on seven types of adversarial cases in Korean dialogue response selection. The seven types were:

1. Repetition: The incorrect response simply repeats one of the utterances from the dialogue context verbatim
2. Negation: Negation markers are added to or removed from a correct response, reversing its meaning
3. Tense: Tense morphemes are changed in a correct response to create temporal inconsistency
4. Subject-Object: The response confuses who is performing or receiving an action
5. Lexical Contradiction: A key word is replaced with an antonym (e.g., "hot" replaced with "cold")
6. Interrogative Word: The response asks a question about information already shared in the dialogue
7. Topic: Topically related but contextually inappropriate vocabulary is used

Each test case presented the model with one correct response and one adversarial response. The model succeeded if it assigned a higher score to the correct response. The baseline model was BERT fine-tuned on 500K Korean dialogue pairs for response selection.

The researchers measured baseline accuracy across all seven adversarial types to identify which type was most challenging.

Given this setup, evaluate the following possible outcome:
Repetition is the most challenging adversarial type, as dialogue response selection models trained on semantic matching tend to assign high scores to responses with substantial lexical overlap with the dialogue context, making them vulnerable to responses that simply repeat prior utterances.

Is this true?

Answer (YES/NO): YES